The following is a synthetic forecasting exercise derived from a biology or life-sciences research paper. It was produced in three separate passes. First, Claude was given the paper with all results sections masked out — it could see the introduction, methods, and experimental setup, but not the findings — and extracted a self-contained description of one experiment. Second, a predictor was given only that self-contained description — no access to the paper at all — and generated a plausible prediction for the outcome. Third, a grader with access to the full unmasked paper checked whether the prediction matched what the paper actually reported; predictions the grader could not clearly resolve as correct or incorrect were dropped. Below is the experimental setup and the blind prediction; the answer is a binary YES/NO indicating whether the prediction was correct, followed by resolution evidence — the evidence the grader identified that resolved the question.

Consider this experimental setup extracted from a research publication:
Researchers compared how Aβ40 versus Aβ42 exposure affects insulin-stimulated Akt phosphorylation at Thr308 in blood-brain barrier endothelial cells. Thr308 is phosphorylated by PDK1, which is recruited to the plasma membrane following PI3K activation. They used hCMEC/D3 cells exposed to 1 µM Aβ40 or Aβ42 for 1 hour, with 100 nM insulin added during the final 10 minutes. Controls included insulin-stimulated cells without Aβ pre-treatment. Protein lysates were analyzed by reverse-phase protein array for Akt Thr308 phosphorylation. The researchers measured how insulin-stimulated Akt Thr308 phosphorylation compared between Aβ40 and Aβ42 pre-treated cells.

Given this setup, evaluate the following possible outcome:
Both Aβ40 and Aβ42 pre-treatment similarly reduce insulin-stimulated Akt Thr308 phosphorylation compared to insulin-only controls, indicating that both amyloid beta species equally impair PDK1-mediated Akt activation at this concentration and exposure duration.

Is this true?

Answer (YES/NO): NO